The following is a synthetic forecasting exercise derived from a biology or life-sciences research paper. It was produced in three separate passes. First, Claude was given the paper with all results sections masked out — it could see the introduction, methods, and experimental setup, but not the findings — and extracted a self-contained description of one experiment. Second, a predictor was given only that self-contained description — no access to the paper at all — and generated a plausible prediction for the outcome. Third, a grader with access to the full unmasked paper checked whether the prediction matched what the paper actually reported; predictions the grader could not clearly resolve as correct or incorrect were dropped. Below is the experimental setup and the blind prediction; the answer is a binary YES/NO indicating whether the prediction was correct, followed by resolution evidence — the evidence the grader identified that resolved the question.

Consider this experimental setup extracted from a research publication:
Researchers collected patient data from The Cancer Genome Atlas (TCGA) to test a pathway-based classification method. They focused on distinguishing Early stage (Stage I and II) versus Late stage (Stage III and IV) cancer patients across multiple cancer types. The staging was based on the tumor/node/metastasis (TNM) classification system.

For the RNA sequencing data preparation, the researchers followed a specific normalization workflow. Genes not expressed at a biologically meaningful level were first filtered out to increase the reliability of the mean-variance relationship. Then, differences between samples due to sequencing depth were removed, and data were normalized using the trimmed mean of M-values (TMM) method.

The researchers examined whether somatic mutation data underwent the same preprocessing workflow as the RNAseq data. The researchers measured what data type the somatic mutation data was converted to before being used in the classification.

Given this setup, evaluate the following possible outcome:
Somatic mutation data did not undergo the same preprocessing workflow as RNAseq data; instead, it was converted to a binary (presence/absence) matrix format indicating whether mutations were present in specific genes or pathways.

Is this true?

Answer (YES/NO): YES